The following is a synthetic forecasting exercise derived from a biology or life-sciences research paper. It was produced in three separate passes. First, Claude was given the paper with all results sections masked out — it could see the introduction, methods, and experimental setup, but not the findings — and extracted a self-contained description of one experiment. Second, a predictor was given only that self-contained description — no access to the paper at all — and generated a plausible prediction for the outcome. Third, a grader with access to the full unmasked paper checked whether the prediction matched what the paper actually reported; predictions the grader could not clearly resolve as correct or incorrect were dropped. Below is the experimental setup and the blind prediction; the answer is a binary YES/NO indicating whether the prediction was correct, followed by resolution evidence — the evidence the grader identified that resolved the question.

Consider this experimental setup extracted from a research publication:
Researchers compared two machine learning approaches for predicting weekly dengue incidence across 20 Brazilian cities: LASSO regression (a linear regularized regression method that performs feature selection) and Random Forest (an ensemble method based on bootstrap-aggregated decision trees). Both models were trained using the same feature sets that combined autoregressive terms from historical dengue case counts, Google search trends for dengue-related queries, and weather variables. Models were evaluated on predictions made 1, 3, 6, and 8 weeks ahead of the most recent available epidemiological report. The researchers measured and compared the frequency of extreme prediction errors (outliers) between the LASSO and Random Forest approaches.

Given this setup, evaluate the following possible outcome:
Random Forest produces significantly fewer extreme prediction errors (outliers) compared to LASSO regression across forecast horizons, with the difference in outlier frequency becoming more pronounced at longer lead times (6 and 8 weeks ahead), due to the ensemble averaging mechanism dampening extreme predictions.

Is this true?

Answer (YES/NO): NO